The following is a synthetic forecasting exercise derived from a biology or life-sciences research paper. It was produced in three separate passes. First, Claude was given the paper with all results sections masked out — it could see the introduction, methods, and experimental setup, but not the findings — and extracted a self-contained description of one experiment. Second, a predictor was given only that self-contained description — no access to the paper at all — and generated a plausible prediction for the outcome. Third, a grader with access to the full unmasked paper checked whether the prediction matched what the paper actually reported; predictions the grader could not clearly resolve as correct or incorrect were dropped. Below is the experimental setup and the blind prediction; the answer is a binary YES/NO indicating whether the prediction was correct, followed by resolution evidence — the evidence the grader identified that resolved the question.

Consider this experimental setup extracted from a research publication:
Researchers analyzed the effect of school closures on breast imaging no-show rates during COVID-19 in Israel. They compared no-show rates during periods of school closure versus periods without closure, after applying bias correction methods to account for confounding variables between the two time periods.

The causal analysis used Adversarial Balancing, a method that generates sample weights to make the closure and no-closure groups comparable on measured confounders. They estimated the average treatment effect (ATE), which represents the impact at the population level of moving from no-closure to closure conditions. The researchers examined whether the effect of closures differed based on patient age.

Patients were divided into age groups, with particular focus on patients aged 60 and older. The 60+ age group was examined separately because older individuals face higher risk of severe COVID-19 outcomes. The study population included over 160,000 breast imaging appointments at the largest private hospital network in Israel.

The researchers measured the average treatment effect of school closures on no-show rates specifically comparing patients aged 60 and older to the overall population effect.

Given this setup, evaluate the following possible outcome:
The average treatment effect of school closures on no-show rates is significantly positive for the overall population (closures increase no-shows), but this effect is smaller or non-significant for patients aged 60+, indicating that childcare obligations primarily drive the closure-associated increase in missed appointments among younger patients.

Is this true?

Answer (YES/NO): NO